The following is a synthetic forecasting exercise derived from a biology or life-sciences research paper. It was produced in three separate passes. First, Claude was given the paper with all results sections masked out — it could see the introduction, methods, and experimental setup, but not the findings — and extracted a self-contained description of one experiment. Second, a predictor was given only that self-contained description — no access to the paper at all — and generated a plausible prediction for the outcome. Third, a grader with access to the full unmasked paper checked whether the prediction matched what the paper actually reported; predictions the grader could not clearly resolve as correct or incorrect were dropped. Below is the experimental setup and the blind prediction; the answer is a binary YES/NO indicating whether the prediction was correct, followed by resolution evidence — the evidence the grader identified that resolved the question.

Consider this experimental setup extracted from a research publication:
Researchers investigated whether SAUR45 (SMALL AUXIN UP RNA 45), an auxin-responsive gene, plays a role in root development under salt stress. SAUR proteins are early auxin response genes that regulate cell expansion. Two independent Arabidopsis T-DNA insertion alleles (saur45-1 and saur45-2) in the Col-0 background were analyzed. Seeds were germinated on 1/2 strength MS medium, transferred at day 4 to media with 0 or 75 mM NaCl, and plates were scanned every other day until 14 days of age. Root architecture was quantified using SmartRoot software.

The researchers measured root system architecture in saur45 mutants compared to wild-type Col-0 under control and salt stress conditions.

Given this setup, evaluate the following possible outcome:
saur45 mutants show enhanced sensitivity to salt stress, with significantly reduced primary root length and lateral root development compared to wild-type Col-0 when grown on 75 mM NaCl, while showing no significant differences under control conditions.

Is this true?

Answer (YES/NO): NO